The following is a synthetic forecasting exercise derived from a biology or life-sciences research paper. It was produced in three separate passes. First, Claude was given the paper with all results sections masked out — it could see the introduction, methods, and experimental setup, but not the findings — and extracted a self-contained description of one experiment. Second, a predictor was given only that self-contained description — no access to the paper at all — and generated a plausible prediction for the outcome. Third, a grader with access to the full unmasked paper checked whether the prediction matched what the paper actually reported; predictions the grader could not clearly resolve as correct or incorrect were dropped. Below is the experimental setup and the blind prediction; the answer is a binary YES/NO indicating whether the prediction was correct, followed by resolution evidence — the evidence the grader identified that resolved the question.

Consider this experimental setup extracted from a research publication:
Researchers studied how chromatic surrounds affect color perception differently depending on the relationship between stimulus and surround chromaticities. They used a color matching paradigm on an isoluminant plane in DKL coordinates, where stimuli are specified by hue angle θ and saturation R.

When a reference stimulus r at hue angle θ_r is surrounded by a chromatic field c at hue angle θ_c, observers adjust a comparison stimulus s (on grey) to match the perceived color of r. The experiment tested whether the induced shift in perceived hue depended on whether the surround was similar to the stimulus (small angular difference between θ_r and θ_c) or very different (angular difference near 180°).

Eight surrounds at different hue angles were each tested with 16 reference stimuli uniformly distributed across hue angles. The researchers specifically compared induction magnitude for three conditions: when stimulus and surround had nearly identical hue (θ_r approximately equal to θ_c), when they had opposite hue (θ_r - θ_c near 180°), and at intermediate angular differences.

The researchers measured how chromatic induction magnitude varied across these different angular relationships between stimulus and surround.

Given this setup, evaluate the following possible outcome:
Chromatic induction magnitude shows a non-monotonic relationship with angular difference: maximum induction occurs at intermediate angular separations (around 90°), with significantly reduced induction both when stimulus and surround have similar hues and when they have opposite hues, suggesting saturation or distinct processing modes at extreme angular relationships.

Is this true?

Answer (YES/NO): NO